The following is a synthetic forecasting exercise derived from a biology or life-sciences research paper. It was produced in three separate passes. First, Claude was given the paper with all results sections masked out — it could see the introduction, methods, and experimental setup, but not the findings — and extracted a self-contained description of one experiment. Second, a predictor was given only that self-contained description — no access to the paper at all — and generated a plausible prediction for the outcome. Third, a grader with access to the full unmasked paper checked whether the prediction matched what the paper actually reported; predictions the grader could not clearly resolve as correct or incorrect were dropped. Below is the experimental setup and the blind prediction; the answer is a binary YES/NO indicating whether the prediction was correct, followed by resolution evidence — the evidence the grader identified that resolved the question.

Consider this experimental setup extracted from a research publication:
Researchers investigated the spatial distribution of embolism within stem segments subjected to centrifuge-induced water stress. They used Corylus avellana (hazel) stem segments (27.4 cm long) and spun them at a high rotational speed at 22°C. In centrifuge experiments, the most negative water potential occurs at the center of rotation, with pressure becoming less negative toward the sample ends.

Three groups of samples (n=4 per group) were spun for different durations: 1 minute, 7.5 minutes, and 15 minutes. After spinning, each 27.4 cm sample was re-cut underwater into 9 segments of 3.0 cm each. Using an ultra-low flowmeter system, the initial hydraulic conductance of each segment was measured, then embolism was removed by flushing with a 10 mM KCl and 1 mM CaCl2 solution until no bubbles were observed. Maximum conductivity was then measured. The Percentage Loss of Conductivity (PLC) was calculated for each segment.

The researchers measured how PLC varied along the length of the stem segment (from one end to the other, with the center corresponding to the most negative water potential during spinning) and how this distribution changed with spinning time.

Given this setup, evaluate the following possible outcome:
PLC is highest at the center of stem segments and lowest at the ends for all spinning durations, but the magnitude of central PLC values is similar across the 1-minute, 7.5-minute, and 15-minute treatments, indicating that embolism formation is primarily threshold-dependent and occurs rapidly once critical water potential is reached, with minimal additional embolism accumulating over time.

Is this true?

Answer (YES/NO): NO